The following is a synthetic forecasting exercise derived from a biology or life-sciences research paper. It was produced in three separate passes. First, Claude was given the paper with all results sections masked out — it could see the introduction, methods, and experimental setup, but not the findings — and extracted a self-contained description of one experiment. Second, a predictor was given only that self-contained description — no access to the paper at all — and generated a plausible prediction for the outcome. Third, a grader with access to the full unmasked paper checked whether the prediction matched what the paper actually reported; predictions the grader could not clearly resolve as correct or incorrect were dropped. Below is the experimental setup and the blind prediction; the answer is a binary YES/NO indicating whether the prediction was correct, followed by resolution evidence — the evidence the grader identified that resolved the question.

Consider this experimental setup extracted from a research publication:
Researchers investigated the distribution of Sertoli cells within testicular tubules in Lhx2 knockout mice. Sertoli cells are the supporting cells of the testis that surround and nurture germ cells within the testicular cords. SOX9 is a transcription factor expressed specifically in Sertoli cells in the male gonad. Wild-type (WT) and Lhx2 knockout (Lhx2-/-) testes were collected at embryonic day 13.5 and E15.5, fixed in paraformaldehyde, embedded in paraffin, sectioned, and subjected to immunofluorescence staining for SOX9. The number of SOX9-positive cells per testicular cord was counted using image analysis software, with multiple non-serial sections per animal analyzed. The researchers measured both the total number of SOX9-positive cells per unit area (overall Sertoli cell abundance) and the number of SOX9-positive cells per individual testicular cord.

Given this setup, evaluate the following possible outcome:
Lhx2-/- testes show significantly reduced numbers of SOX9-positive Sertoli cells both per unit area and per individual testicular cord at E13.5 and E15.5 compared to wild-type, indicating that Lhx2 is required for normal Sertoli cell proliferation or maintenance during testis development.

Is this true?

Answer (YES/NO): NO